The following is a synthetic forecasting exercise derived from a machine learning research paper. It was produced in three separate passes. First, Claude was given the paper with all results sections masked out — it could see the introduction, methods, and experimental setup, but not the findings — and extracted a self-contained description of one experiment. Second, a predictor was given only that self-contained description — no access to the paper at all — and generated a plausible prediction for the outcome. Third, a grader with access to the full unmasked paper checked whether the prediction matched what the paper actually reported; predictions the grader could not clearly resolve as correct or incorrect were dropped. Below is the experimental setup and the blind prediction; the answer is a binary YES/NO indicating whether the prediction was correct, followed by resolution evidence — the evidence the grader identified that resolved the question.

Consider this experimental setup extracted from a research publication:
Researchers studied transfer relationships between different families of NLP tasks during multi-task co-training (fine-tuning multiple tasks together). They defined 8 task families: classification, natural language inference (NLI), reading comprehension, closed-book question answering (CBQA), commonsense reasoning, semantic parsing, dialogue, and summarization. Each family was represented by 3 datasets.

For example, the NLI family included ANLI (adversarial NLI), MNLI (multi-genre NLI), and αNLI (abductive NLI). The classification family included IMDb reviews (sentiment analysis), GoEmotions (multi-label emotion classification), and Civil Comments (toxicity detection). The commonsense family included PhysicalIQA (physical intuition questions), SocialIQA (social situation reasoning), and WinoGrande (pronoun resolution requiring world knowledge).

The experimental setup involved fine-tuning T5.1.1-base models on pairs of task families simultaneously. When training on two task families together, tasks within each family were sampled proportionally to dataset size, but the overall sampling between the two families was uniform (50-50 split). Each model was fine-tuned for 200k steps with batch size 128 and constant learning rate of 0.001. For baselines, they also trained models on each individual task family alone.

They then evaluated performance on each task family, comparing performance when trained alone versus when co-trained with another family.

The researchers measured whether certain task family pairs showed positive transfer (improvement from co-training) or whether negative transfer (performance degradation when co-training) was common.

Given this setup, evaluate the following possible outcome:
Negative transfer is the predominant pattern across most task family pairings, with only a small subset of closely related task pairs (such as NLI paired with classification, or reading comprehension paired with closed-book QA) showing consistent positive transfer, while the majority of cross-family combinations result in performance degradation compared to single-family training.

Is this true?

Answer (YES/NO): NO